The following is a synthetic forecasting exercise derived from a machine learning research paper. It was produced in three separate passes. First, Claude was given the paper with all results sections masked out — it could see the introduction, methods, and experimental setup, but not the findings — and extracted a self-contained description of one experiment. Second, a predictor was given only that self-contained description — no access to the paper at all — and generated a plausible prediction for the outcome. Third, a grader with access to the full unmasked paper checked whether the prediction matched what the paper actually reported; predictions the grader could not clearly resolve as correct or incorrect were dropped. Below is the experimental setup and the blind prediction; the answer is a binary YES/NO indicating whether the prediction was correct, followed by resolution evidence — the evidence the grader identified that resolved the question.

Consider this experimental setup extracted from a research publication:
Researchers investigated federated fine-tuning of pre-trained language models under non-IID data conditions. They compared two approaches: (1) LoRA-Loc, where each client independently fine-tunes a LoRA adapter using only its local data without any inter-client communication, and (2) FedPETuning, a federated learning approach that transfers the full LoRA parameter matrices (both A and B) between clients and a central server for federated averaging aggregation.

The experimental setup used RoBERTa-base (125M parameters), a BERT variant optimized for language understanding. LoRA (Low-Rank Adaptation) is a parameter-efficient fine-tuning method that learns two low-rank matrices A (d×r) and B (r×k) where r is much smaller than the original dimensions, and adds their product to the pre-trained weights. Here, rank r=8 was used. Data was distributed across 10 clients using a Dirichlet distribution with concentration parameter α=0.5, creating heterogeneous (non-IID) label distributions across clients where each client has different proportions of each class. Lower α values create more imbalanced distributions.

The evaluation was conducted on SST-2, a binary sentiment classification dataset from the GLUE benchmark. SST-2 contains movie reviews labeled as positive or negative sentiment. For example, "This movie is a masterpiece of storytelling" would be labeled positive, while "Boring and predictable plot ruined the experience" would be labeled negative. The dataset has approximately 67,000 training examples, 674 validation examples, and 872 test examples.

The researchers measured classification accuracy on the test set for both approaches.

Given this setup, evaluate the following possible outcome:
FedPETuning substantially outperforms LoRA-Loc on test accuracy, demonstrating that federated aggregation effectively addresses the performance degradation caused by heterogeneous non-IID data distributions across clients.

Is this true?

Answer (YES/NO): NO